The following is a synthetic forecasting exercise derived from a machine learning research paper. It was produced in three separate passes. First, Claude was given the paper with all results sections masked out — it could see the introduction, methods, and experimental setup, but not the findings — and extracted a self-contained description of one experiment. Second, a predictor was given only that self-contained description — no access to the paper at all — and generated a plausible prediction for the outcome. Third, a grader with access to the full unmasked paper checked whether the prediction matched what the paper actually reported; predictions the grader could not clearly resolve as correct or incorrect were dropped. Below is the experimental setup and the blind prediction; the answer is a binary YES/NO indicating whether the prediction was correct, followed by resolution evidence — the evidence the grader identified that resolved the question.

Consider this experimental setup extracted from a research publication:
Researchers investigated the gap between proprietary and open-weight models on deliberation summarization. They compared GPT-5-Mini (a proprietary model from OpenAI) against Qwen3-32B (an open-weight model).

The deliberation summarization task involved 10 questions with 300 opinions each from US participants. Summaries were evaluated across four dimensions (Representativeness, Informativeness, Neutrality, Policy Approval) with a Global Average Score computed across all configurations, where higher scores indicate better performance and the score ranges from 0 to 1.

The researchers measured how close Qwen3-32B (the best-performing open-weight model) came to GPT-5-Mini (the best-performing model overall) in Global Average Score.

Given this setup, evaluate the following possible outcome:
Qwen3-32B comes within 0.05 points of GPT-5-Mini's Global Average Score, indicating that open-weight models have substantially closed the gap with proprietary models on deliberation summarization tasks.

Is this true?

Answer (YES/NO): YES